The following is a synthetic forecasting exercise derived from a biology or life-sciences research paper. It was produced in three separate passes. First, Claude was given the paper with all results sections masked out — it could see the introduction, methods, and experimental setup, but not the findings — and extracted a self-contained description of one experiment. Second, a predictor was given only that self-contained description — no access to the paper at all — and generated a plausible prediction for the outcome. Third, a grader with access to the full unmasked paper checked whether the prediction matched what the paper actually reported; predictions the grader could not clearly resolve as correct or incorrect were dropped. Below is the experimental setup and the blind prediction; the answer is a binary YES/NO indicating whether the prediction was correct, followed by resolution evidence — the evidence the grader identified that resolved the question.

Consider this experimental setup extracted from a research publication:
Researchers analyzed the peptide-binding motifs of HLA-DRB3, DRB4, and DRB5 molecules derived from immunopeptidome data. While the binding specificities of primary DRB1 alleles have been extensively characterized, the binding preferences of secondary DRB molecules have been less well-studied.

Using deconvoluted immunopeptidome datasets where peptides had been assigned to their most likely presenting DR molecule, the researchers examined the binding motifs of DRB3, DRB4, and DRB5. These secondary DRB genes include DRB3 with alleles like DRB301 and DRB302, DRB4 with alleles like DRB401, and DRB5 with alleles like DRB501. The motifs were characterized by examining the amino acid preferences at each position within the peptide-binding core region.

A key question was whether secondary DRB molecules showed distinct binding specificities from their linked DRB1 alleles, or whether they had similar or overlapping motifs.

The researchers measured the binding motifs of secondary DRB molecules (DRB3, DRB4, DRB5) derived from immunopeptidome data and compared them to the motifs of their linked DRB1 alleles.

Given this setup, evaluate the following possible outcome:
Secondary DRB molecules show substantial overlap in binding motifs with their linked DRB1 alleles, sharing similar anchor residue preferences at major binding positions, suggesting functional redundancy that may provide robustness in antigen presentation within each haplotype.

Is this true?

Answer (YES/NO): NO